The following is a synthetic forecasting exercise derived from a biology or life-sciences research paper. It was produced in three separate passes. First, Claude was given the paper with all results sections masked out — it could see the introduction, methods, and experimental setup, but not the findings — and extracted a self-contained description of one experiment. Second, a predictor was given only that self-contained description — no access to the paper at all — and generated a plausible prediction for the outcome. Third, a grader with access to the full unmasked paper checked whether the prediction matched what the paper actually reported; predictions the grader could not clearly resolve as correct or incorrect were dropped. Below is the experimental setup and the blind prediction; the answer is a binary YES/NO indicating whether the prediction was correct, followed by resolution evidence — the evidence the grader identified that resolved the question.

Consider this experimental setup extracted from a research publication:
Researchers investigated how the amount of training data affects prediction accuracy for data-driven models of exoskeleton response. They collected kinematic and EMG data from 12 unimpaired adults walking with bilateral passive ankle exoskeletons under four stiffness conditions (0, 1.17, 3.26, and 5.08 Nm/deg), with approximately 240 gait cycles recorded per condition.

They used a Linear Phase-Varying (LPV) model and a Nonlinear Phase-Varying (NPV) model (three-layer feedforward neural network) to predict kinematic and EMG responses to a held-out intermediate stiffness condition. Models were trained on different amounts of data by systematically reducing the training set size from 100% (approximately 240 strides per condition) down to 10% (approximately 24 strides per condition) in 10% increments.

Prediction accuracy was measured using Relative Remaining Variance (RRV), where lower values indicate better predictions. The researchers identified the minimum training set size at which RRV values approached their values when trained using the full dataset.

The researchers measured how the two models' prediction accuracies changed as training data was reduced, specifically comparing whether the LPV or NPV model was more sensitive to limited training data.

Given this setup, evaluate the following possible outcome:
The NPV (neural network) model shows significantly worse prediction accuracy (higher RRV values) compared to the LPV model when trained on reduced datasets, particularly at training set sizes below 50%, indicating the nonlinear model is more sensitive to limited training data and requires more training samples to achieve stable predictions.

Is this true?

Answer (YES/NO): NO